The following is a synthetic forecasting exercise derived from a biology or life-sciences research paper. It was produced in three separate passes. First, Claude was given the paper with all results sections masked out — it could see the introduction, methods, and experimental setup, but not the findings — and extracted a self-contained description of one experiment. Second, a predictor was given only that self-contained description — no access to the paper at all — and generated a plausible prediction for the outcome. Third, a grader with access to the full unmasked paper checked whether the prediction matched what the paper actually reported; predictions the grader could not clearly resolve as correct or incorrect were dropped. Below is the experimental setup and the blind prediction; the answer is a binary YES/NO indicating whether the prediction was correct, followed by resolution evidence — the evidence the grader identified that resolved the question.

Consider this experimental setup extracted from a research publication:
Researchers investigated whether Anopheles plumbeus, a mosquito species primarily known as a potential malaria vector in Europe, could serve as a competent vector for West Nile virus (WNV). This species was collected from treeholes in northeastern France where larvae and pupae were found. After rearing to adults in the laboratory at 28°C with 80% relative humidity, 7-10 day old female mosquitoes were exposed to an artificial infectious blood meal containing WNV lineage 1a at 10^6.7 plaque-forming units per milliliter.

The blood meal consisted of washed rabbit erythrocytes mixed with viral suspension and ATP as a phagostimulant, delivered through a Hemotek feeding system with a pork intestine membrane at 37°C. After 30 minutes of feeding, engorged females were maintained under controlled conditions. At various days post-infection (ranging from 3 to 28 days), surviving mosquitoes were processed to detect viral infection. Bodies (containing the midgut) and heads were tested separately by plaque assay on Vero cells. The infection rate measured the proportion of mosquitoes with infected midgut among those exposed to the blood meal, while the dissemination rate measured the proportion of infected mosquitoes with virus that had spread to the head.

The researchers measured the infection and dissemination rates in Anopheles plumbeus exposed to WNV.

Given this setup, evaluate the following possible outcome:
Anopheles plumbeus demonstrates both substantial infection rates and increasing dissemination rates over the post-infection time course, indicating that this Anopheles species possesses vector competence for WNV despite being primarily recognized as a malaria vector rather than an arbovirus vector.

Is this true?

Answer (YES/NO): NO